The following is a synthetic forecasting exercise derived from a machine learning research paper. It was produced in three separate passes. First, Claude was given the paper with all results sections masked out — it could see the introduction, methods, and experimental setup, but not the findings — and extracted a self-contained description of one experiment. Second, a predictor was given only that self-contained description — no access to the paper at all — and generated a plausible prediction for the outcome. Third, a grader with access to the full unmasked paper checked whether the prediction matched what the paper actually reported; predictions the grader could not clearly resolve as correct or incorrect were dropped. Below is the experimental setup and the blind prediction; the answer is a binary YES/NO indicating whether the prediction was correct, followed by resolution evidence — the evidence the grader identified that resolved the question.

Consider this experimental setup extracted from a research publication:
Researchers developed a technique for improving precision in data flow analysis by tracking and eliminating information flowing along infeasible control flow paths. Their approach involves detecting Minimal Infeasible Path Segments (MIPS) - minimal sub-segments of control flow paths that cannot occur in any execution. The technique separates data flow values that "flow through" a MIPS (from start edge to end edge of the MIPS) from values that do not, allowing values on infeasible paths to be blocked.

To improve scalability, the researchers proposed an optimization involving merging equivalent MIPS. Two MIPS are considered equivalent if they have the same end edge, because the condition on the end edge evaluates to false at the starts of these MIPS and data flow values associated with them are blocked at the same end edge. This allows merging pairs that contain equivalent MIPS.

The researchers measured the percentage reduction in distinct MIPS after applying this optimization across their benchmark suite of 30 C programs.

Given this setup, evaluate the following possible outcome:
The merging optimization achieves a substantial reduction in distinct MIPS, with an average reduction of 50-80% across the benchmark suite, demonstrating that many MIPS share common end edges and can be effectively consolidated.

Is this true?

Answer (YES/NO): NO